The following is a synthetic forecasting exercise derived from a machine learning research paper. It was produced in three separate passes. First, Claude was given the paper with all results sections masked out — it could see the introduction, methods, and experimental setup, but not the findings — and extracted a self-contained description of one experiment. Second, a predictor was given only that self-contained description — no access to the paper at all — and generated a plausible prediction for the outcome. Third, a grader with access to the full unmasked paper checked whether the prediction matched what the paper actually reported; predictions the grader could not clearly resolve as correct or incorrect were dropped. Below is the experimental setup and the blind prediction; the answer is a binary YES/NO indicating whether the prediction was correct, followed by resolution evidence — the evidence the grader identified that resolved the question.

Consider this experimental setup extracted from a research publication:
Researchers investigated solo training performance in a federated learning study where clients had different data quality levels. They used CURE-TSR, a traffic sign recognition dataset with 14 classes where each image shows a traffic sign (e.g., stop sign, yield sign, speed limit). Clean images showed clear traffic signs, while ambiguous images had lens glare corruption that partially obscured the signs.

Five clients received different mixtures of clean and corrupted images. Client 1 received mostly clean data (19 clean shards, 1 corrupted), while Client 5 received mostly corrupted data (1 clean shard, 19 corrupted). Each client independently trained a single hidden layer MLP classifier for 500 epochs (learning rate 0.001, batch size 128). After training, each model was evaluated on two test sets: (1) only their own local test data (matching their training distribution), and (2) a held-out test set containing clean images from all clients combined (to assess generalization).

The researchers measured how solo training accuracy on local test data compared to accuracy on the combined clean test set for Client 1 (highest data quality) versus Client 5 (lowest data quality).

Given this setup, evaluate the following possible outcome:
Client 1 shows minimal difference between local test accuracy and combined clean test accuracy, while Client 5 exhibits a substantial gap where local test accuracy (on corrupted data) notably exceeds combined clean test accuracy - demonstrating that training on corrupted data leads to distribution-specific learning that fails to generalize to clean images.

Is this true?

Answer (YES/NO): NO